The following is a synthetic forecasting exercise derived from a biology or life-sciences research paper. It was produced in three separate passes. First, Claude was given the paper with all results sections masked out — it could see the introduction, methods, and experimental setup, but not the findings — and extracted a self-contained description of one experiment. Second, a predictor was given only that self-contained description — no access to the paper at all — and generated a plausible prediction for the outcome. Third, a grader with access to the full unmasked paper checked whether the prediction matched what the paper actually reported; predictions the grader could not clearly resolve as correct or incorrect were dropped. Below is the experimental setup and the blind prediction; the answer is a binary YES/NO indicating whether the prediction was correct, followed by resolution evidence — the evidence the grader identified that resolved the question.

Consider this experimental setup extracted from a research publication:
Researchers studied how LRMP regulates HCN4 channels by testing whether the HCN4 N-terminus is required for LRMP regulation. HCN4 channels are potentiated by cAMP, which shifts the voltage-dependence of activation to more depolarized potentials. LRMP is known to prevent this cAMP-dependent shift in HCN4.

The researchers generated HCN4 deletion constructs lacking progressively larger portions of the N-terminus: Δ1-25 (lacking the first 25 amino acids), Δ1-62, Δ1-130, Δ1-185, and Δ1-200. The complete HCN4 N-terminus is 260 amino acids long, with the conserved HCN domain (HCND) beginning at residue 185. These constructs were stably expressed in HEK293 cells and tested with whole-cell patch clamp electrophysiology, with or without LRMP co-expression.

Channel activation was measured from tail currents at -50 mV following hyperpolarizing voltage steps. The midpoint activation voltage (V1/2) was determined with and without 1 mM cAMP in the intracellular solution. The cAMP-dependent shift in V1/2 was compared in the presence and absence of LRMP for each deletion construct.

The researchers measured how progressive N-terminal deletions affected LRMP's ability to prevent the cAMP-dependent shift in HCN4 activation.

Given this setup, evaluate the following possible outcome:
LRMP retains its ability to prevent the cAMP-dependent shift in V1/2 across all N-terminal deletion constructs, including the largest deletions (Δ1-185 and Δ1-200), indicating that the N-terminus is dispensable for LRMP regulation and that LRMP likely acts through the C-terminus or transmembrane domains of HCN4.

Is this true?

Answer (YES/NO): NO